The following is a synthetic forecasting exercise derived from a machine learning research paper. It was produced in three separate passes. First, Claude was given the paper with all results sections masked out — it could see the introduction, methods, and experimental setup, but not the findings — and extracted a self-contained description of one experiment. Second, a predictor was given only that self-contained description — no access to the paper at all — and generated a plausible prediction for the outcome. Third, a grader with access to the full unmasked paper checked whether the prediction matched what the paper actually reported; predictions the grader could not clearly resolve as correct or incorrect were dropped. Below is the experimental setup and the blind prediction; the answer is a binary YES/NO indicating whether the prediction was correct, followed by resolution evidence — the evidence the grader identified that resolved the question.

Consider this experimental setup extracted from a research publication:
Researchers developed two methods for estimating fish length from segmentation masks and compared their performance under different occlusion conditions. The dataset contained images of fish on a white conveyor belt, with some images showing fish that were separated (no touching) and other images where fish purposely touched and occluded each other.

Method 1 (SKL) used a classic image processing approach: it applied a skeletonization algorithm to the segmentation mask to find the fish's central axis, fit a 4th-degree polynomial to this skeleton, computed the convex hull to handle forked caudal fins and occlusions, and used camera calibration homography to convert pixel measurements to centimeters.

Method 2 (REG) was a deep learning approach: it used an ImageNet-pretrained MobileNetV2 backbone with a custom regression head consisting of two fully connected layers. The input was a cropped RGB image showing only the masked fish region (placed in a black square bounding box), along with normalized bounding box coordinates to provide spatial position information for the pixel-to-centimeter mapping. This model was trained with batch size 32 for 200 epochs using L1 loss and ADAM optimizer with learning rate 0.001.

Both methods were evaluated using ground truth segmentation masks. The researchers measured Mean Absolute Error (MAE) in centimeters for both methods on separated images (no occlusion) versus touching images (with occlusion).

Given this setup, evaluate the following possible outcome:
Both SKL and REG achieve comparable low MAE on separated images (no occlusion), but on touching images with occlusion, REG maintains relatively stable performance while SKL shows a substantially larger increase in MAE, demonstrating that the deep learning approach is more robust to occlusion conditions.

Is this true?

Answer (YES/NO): YES